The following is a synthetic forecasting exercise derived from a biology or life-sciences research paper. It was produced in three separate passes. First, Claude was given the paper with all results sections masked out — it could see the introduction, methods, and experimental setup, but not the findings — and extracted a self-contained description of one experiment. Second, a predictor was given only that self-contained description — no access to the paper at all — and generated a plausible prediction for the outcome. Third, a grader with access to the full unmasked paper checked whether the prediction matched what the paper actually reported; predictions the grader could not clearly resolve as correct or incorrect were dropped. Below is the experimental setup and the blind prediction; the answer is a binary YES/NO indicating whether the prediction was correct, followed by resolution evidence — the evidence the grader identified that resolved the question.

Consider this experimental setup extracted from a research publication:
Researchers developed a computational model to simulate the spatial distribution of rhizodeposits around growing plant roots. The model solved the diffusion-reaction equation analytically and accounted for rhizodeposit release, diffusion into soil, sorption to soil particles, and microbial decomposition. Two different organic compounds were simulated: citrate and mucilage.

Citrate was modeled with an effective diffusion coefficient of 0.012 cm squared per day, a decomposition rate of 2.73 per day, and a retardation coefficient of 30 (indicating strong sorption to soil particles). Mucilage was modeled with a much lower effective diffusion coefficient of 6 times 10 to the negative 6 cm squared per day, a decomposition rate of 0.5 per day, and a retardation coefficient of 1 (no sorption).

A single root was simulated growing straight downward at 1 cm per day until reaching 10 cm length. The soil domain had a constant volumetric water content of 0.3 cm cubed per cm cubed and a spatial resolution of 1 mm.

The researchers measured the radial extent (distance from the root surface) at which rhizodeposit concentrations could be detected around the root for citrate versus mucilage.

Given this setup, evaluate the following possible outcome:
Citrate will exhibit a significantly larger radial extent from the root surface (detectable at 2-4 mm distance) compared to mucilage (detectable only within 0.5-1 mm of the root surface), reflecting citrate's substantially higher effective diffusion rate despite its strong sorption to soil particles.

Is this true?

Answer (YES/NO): NO